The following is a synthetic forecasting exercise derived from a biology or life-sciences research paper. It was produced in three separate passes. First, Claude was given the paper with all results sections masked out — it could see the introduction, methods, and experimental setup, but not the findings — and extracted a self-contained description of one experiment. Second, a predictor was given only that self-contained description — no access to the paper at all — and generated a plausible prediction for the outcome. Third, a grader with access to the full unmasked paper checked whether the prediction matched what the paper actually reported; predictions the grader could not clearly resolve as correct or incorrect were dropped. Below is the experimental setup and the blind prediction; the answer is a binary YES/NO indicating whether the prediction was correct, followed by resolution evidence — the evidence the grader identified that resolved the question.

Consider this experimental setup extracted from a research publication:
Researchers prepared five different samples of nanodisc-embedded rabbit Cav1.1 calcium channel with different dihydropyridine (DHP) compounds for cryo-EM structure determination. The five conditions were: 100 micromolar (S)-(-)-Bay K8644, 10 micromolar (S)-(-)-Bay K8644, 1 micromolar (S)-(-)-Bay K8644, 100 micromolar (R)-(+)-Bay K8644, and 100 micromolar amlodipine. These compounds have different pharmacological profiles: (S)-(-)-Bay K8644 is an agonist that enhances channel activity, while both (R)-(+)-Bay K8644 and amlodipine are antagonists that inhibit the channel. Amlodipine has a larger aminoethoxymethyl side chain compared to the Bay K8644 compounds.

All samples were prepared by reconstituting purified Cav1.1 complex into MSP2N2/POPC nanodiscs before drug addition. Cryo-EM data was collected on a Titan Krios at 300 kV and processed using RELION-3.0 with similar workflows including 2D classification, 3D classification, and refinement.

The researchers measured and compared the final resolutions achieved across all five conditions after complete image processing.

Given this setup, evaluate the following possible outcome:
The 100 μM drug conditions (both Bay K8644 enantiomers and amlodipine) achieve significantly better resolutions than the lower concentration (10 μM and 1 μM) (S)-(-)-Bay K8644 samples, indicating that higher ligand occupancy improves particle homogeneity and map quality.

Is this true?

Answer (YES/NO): NO